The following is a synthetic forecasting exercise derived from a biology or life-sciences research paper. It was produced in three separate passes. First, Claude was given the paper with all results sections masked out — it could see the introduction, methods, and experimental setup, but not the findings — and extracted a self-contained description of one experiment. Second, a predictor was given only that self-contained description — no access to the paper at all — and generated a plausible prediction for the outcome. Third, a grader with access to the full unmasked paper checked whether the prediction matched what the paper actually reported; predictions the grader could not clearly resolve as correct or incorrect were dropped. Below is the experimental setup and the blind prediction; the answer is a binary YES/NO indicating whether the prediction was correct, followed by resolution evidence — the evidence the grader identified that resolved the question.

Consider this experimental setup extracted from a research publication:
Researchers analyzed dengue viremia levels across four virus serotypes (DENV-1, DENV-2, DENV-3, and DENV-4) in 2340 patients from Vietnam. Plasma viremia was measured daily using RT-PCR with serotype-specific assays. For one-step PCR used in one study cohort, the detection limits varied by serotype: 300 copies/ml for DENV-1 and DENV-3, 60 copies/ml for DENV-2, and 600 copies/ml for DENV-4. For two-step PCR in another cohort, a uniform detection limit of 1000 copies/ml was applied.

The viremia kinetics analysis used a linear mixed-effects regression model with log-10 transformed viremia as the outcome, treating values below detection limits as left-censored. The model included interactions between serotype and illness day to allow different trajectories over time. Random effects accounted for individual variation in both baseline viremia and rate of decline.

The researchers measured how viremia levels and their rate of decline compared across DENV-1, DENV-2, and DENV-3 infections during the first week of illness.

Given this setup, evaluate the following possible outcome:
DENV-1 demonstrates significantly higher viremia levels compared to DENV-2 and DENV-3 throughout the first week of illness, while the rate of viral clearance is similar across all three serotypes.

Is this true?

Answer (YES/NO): NO